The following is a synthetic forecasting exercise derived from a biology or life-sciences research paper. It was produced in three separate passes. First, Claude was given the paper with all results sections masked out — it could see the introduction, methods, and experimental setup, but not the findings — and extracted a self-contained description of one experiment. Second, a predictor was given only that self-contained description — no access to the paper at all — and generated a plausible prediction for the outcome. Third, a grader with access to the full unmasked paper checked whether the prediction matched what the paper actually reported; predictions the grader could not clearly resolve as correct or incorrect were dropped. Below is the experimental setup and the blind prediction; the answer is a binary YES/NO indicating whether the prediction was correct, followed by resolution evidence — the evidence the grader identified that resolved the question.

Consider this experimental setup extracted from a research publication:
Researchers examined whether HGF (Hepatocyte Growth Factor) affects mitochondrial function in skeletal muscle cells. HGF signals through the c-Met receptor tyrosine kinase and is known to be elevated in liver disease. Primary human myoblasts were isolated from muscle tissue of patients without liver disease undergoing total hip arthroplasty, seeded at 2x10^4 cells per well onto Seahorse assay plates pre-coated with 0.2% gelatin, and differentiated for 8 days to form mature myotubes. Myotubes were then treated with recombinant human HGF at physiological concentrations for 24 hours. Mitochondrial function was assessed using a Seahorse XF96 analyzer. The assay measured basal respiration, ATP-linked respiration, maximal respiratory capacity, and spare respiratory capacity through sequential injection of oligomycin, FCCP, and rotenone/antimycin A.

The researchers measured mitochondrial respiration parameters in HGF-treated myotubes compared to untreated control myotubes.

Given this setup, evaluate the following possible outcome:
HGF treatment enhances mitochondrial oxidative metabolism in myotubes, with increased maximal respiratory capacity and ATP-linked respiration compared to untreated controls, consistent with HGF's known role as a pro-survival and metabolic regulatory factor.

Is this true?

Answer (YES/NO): YES